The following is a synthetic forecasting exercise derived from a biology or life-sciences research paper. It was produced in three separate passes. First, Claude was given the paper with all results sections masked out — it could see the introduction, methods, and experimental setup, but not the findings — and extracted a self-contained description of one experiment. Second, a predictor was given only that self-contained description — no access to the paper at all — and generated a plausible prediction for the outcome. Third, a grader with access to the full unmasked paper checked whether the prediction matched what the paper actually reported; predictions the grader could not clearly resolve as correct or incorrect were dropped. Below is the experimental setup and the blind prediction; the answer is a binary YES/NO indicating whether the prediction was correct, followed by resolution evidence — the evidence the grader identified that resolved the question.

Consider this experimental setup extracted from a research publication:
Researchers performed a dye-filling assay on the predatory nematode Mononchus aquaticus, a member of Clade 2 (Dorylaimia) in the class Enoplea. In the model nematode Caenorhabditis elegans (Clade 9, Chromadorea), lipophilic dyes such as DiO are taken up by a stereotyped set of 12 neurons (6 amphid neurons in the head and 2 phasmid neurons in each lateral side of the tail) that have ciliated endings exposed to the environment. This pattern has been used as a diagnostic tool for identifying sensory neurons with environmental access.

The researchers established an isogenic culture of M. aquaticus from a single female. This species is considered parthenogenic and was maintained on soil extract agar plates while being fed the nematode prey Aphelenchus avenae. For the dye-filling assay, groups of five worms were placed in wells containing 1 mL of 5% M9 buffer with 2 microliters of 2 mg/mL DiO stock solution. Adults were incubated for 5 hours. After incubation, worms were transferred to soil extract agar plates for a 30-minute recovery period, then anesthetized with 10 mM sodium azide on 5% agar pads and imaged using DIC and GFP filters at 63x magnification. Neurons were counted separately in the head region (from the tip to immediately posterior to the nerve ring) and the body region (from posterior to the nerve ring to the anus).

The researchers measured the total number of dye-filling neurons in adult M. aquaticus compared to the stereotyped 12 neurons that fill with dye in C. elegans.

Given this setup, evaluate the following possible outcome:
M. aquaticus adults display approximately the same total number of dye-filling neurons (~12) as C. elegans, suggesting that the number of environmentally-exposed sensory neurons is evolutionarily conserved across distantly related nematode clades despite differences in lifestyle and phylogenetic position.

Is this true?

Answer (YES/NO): NO